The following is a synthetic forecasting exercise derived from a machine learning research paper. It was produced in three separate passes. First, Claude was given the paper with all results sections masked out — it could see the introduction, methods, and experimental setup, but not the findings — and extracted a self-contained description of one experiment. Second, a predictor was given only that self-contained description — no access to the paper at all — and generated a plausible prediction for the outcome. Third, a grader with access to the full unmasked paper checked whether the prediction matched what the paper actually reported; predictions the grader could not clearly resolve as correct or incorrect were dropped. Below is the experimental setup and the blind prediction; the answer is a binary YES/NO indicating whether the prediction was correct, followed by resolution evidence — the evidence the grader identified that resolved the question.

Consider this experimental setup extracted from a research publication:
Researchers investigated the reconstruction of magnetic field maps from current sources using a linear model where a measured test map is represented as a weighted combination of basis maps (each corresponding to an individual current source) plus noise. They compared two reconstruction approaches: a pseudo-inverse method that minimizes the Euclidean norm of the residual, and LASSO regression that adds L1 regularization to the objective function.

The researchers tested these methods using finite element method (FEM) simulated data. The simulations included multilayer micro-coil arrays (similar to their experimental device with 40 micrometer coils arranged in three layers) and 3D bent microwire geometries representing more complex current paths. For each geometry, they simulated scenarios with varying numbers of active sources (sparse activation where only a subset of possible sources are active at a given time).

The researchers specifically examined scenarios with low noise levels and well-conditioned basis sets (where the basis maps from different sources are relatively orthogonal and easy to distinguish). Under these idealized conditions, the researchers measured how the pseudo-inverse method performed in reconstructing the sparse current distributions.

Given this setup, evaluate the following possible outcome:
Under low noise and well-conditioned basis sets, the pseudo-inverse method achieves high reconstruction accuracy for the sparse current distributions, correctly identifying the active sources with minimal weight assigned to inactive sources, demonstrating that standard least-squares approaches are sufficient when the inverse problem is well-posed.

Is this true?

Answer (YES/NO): NO